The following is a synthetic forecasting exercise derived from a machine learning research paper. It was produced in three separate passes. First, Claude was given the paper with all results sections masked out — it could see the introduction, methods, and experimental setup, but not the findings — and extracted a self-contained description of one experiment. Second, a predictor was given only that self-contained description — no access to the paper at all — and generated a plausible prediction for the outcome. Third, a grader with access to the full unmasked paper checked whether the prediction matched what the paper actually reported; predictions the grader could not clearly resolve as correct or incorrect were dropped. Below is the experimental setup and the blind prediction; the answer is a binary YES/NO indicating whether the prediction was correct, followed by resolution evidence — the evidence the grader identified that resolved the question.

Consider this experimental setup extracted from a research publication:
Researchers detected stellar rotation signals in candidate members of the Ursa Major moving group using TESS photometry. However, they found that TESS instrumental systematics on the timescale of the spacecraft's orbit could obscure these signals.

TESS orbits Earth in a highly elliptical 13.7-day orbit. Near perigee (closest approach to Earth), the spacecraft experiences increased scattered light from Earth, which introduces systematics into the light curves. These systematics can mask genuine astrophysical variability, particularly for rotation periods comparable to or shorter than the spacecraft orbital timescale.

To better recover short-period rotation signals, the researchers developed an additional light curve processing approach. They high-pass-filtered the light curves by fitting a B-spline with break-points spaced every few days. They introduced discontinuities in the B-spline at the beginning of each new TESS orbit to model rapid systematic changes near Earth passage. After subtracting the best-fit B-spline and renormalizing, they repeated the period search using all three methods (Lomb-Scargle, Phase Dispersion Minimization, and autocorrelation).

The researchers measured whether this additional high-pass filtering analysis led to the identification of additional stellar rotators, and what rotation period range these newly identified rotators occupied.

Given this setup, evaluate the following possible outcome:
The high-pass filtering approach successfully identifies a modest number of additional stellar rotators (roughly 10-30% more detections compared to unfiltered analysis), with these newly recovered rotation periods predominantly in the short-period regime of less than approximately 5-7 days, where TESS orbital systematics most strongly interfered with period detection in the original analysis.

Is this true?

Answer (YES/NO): NO